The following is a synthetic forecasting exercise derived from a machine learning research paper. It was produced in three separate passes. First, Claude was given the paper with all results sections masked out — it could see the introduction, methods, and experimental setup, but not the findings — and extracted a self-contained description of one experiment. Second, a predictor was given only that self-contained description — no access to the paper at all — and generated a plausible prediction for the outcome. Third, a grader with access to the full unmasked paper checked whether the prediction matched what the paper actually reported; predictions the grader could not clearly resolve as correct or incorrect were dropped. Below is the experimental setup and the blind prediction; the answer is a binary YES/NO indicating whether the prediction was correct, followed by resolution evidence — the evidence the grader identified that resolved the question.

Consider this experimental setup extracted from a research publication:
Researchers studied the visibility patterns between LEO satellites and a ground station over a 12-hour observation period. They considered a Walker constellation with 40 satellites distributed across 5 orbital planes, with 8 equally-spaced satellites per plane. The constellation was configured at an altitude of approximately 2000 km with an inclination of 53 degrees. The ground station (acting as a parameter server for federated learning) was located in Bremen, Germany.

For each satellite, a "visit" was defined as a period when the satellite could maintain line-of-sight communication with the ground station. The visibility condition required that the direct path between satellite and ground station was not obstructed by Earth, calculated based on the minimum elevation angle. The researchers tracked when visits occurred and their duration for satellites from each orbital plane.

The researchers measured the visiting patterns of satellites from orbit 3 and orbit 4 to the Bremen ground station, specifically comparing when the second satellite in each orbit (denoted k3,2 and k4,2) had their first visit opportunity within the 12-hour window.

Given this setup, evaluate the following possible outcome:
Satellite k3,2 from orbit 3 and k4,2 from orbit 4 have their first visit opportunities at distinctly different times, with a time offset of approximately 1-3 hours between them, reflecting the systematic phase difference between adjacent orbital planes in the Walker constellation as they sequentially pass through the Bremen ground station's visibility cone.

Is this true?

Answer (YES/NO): NO